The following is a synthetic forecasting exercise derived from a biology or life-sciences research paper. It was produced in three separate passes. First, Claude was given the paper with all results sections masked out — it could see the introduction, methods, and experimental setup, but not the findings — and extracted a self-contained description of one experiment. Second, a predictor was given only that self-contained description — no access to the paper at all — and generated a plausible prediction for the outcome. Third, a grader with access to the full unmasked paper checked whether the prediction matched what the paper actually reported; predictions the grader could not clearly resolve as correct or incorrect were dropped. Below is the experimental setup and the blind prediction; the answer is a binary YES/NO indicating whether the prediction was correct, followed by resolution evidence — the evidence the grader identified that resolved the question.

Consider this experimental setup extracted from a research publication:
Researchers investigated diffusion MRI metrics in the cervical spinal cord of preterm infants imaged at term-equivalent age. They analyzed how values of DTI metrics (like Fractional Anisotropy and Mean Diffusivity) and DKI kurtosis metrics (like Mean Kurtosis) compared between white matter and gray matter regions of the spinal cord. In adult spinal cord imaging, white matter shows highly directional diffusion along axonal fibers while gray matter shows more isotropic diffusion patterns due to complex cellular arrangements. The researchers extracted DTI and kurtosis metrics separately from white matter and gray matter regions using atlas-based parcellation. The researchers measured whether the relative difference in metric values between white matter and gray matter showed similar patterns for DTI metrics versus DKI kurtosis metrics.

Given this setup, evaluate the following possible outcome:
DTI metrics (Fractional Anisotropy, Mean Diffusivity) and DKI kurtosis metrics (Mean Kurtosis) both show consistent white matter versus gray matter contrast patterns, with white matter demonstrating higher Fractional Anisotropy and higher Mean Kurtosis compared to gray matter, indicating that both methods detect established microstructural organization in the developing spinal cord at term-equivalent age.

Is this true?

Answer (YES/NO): NO